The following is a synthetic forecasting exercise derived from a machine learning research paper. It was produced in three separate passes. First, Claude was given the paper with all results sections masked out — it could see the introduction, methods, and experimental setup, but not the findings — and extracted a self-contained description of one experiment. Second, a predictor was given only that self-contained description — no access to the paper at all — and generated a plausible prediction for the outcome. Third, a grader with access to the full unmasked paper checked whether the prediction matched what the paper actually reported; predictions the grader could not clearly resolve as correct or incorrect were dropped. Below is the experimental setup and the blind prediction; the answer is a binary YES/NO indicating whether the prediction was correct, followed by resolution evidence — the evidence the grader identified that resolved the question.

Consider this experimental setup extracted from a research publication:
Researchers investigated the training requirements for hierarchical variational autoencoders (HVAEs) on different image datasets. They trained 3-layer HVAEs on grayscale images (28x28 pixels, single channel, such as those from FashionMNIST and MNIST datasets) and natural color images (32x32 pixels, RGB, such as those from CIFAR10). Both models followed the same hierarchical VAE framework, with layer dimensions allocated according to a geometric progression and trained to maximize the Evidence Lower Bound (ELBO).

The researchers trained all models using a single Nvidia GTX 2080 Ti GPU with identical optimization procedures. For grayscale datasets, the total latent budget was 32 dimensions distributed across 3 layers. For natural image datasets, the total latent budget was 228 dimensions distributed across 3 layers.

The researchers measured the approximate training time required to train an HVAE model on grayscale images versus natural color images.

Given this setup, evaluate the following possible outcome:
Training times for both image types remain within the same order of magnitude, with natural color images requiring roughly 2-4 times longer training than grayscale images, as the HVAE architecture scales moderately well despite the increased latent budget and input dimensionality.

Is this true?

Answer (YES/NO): NO